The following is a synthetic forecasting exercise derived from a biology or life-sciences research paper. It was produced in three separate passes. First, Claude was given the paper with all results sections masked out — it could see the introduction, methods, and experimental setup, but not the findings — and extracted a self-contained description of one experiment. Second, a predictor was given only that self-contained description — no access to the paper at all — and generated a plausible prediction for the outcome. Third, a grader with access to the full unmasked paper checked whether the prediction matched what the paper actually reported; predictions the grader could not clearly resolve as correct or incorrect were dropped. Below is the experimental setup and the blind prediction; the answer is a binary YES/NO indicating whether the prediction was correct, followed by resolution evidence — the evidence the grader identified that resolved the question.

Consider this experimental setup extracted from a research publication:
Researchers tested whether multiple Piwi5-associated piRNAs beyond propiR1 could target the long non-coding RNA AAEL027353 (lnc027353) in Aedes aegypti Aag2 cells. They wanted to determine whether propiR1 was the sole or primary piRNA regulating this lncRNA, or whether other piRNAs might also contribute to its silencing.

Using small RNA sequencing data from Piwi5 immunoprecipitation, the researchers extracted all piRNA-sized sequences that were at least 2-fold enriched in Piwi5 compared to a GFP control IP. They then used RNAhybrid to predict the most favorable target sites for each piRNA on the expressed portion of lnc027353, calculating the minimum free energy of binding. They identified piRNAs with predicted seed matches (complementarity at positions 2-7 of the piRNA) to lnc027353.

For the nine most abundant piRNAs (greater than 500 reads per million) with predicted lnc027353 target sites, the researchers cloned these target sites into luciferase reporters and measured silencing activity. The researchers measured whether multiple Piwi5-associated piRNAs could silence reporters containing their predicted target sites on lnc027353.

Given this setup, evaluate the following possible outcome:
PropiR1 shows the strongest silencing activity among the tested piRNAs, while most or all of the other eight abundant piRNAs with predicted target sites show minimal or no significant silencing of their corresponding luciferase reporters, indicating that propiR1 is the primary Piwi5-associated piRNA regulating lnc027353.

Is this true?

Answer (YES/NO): YES